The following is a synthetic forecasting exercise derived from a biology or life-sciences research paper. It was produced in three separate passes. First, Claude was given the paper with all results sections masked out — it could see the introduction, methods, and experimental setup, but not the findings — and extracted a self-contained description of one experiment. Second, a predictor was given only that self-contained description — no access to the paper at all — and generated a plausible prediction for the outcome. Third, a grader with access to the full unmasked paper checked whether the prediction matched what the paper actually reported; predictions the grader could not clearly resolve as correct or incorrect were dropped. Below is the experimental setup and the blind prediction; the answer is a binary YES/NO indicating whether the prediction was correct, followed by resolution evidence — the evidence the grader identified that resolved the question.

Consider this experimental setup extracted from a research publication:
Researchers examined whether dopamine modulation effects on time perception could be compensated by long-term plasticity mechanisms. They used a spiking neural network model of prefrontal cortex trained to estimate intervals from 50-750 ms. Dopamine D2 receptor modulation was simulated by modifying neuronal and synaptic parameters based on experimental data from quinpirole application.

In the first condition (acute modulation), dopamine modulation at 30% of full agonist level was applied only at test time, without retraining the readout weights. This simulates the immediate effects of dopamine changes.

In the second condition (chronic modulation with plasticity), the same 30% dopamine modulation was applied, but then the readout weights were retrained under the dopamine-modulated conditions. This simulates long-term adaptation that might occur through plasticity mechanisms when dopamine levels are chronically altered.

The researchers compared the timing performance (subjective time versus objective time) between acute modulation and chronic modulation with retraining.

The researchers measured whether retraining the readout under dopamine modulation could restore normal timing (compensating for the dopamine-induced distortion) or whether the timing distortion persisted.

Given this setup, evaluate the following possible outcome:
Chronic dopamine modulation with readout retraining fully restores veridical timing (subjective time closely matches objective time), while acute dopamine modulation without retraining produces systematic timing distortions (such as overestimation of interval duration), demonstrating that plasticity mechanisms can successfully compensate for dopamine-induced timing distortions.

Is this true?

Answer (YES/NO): NO